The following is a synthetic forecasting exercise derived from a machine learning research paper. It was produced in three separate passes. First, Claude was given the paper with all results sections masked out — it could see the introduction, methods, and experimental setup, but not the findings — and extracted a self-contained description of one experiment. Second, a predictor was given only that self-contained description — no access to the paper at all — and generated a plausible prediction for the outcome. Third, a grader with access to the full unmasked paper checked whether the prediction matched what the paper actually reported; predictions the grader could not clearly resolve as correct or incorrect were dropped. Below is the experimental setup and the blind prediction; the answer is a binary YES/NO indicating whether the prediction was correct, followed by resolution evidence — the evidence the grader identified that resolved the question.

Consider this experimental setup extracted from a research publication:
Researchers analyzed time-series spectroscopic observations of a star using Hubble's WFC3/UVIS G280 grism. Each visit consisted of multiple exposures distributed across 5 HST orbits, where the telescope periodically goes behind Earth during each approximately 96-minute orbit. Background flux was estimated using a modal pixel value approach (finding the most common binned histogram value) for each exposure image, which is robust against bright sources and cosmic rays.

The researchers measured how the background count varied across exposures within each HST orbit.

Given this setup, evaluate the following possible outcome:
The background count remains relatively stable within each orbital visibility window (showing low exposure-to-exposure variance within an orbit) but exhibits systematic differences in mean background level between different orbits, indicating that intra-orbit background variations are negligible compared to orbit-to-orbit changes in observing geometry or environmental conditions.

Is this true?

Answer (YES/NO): NO